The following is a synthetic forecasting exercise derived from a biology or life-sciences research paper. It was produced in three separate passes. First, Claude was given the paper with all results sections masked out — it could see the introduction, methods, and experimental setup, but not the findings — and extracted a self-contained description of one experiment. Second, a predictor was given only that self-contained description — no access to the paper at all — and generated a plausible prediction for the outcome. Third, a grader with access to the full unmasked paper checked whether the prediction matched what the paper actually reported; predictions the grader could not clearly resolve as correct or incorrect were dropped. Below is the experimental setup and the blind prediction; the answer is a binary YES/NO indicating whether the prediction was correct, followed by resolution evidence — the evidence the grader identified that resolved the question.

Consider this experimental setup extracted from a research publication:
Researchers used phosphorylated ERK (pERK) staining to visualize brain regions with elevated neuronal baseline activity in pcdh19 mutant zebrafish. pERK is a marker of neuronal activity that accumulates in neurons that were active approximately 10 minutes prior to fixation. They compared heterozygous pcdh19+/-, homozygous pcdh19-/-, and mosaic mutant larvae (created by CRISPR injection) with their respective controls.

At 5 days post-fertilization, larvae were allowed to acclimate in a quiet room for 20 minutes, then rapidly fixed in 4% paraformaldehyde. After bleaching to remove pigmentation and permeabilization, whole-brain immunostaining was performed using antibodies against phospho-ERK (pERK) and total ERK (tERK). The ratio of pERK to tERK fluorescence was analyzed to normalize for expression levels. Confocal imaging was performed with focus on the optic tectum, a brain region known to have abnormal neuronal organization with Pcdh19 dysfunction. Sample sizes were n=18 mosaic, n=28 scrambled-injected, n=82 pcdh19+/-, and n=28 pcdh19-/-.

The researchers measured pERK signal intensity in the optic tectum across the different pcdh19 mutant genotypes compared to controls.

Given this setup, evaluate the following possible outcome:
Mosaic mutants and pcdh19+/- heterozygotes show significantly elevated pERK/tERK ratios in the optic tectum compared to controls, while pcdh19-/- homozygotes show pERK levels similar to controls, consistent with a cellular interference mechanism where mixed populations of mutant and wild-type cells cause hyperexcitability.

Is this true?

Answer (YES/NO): NO